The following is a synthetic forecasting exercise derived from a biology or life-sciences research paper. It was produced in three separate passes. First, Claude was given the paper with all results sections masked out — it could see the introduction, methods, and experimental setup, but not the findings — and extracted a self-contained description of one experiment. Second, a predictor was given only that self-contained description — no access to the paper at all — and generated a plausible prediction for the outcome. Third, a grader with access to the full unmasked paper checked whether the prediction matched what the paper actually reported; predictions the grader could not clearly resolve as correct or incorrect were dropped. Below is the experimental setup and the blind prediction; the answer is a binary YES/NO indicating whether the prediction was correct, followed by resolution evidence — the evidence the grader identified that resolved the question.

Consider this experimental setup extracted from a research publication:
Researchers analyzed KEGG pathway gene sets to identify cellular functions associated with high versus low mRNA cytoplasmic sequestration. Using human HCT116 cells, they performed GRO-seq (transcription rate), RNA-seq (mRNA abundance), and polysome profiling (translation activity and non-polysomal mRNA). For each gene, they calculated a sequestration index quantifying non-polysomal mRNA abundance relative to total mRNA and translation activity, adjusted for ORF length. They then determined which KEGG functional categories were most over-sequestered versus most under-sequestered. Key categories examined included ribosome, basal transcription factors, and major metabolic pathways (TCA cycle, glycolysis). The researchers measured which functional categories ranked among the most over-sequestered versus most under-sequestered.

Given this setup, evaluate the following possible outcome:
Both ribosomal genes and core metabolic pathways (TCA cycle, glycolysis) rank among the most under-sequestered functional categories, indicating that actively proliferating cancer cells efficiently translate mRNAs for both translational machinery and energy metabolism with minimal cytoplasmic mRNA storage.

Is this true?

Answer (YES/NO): NO